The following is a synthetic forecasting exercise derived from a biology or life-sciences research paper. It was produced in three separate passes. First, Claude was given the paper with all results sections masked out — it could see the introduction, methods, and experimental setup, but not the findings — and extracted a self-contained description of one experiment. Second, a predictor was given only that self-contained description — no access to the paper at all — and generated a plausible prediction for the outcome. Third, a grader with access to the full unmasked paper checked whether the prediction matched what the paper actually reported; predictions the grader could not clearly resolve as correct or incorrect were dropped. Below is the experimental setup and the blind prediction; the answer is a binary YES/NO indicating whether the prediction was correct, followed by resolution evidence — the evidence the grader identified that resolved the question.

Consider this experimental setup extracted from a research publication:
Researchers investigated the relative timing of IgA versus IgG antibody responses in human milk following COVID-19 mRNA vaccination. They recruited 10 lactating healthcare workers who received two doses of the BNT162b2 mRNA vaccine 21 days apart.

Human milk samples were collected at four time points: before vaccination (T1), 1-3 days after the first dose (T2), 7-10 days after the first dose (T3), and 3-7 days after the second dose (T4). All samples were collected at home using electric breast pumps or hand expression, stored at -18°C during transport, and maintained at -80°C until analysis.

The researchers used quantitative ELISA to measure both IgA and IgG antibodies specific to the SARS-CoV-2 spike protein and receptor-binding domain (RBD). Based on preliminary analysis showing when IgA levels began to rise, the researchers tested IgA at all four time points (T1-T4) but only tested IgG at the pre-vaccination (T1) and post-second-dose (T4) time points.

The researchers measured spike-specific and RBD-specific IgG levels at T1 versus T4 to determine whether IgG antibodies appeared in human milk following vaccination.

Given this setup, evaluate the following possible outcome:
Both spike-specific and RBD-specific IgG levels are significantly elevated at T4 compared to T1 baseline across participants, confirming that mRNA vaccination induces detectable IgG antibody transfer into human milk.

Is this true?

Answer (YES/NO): YES